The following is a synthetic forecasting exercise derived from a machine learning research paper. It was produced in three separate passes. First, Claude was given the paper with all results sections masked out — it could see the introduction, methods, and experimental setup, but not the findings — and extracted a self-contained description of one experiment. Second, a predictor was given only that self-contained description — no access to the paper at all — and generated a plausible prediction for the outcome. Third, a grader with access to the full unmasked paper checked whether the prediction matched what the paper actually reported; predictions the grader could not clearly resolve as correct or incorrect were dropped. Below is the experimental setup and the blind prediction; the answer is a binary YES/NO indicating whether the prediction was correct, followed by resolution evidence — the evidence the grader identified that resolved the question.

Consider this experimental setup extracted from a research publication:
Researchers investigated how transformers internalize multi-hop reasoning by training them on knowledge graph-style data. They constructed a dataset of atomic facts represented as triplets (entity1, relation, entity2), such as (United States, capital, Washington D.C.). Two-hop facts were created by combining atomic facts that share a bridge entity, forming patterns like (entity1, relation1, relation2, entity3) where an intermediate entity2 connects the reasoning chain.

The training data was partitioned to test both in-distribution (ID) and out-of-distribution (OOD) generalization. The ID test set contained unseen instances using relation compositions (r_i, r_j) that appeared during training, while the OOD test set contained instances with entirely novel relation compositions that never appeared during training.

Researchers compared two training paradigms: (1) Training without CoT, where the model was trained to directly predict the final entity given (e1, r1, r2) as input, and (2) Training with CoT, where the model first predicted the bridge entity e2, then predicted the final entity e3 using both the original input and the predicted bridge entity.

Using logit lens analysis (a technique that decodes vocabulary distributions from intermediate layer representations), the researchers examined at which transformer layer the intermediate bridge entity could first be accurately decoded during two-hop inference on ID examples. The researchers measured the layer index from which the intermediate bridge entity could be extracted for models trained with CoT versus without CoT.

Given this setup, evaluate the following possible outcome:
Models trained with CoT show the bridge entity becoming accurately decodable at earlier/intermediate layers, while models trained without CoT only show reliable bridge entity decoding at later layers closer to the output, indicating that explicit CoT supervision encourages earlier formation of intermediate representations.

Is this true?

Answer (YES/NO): YES